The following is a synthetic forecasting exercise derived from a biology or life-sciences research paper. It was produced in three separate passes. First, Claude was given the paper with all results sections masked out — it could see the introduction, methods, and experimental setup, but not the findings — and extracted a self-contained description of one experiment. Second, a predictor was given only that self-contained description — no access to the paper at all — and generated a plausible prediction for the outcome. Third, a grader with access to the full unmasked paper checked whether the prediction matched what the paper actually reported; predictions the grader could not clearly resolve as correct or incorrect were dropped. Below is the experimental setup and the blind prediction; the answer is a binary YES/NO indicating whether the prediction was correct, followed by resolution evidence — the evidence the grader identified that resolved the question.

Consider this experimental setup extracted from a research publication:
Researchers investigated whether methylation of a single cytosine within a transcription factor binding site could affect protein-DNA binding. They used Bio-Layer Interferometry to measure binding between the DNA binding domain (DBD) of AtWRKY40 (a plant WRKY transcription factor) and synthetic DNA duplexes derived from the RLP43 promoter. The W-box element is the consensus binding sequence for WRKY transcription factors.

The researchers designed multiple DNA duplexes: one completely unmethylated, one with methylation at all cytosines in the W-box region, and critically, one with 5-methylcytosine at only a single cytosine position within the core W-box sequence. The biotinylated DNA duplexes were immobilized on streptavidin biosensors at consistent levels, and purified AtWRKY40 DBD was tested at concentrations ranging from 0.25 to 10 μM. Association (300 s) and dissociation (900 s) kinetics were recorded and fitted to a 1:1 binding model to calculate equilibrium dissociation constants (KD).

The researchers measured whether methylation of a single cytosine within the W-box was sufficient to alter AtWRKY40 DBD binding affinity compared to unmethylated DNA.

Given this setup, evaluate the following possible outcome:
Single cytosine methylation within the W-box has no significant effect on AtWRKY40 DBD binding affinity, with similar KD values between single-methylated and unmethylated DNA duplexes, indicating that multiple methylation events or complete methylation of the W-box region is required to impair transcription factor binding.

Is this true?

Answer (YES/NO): NO